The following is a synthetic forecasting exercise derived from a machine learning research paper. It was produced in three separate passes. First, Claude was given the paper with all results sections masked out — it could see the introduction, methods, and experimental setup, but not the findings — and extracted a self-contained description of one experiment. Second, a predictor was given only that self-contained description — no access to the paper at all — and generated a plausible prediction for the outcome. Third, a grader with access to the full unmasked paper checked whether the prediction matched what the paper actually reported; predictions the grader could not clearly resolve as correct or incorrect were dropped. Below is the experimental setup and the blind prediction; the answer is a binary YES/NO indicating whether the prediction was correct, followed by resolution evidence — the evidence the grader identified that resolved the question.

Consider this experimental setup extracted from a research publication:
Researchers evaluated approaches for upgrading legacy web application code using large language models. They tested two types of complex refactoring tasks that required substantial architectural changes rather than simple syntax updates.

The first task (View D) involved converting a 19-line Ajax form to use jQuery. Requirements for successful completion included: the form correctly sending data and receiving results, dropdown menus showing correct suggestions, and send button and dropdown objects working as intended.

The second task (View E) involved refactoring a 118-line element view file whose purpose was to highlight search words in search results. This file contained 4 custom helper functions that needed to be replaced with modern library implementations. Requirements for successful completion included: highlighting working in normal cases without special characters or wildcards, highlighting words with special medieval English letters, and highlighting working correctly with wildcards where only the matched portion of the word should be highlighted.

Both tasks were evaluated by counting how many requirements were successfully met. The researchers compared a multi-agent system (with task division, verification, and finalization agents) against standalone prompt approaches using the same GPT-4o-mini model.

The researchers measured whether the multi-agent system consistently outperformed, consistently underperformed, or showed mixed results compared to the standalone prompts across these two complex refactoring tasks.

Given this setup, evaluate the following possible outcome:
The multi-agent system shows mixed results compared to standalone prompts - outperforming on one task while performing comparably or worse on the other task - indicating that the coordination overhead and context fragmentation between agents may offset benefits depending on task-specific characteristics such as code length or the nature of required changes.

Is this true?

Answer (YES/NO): YES